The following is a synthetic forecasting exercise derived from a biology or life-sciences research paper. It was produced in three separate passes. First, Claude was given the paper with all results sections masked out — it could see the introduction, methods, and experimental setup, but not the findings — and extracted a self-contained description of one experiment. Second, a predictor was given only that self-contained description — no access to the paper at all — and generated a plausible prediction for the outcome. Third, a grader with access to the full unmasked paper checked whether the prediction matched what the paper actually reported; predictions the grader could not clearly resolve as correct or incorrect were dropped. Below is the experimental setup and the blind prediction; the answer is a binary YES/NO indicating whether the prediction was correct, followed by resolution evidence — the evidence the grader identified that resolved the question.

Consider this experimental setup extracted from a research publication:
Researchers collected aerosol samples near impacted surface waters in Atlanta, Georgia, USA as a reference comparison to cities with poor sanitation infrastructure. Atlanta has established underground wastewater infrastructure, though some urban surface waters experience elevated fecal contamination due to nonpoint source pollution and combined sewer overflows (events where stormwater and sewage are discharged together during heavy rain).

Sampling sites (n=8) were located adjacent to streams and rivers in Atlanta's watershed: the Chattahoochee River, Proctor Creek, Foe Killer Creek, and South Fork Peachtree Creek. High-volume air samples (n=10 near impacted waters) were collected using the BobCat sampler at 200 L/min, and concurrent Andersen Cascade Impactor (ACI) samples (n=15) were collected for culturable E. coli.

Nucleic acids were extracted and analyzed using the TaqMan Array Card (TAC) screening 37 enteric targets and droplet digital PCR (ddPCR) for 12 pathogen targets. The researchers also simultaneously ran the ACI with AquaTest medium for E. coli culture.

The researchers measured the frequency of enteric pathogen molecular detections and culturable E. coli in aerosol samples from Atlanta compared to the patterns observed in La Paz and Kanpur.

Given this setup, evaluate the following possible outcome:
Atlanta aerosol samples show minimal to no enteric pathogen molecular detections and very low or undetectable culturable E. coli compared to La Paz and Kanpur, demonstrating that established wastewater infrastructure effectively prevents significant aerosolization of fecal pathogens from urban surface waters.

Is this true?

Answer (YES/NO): NO